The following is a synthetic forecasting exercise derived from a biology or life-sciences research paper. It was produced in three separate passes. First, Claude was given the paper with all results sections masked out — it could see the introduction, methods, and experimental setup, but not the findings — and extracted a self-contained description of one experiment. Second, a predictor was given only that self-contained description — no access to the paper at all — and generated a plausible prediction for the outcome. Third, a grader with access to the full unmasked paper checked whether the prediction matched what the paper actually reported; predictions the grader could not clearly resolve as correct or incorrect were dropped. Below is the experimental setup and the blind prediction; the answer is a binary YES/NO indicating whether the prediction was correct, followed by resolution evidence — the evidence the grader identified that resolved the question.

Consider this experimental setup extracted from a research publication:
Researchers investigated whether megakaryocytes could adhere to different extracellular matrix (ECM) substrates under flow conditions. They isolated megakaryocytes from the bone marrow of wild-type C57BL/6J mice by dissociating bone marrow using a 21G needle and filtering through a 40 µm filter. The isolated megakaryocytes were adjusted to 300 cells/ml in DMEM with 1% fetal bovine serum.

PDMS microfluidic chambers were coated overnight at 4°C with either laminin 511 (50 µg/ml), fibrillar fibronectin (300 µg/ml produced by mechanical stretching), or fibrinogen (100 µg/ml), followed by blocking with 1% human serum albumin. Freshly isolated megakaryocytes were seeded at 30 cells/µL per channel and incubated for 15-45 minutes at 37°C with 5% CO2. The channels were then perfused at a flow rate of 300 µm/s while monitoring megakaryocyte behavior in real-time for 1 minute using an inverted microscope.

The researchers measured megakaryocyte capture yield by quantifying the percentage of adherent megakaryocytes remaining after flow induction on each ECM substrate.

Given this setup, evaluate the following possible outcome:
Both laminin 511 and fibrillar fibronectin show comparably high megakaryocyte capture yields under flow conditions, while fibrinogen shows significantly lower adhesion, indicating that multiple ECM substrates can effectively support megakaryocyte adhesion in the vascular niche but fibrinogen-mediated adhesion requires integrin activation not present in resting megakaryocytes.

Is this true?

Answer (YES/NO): NO